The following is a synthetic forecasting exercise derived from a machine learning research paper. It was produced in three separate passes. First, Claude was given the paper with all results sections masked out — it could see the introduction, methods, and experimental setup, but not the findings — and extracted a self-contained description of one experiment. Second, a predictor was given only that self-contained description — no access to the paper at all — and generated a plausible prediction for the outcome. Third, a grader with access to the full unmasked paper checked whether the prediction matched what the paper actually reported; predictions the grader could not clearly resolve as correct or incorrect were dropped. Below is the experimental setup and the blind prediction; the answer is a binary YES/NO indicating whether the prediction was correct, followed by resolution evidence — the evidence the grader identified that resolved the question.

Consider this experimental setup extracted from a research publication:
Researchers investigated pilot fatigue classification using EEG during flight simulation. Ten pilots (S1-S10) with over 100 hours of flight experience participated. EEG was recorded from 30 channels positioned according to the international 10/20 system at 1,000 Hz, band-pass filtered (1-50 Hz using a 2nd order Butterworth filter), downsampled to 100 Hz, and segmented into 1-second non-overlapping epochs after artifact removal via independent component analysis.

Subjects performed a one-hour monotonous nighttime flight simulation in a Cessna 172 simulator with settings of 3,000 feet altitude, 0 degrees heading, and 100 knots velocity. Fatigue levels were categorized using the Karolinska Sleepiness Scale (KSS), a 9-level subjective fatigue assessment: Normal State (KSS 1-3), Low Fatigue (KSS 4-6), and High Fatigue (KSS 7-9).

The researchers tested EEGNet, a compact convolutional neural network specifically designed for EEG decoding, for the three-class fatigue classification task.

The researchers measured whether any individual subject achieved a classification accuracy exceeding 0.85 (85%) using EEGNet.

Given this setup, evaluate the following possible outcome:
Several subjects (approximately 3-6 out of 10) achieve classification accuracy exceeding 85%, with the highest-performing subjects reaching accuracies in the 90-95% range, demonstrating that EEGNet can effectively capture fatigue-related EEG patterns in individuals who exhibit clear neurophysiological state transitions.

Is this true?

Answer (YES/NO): NO